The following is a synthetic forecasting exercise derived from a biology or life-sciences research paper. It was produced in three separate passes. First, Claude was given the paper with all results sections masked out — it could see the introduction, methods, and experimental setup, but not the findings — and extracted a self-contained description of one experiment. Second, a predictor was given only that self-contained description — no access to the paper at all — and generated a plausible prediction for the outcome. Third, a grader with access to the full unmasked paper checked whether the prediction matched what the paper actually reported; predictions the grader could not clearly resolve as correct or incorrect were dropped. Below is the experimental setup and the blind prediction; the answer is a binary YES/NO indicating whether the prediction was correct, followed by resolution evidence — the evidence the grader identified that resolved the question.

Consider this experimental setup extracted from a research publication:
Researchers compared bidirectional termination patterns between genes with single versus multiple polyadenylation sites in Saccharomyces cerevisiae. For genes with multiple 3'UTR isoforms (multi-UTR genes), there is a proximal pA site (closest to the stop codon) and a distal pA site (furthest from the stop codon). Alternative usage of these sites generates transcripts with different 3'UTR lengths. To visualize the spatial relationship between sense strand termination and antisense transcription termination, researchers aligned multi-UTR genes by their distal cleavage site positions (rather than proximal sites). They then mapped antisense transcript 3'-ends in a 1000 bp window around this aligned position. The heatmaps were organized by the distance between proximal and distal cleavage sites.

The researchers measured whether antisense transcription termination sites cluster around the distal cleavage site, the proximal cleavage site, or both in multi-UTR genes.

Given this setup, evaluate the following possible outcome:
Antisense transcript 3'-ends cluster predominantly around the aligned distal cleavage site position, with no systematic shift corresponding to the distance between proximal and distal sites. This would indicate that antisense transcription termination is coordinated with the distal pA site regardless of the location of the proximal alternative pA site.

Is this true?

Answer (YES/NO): NO